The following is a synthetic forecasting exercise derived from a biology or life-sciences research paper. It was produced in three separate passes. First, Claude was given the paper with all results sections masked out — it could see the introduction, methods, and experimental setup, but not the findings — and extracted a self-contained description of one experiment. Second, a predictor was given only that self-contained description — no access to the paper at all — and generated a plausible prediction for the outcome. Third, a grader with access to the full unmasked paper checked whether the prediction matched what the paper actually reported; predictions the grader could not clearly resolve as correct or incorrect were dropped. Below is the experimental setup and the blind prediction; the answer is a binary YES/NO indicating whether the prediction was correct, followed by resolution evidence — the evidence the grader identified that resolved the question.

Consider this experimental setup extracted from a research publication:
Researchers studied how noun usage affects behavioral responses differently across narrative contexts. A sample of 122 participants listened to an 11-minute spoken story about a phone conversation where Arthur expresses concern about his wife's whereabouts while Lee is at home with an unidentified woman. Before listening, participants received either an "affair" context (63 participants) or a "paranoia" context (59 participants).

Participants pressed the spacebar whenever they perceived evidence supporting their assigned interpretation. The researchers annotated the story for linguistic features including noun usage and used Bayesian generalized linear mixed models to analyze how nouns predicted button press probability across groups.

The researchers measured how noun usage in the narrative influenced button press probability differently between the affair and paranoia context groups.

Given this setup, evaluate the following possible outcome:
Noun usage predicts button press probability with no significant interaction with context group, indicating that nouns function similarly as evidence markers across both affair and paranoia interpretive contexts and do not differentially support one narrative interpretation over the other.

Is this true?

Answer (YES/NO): NO